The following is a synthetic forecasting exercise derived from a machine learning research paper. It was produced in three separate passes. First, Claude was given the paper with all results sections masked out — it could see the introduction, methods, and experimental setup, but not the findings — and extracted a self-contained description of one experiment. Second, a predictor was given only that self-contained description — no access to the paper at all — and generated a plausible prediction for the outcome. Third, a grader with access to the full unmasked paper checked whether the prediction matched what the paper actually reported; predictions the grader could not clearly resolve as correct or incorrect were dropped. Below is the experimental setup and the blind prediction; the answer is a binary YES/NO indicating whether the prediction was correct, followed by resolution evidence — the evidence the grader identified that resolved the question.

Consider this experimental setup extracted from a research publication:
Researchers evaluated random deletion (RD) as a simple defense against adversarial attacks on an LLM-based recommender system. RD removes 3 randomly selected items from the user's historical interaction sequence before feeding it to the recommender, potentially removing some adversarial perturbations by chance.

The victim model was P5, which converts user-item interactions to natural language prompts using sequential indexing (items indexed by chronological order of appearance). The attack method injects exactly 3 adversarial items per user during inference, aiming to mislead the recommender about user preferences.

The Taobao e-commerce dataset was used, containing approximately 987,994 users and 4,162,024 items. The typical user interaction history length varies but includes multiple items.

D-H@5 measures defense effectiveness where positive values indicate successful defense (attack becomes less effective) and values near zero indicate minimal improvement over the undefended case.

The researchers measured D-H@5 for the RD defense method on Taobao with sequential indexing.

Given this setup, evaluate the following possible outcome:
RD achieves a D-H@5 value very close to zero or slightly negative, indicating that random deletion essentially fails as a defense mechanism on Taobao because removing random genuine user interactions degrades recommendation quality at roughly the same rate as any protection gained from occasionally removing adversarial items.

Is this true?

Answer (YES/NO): NO